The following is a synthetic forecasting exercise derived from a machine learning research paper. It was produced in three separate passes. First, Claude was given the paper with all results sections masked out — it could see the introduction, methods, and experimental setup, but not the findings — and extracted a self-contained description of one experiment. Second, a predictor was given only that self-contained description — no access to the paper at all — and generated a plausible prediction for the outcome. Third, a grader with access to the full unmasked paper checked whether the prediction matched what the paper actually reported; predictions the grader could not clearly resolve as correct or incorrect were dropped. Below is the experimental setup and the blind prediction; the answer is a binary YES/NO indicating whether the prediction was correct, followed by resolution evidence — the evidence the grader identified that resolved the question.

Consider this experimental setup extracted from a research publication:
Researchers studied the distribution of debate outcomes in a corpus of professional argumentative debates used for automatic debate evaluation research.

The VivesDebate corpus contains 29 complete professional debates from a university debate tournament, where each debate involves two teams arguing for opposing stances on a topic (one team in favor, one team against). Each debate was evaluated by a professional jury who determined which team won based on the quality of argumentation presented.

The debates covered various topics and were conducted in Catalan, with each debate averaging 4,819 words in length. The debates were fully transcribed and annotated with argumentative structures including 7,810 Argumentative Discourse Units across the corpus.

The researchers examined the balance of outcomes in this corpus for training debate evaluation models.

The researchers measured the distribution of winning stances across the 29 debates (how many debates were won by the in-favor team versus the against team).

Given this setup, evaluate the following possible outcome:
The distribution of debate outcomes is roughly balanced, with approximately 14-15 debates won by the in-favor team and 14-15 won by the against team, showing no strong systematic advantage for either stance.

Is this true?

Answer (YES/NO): NO